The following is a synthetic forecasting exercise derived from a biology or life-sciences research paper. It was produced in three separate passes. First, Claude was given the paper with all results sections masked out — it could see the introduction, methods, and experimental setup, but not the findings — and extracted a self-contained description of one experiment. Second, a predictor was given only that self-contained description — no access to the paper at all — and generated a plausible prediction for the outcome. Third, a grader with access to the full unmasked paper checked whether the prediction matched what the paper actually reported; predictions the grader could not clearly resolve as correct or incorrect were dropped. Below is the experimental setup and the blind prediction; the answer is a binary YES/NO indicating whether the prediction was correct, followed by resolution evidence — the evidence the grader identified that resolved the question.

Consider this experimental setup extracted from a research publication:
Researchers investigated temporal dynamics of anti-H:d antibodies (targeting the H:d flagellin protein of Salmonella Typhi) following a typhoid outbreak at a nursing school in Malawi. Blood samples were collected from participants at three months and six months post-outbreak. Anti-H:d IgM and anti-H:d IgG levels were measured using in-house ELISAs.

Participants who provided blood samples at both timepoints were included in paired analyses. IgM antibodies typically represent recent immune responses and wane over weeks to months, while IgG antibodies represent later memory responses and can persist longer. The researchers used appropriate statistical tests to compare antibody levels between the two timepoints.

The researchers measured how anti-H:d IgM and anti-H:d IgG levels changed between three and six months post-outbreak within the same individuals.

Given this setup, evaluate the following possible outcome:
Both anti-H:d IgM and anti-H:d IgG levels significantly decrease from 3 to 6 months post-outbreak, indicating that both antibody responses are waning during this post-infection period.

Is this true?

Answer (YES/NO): NO